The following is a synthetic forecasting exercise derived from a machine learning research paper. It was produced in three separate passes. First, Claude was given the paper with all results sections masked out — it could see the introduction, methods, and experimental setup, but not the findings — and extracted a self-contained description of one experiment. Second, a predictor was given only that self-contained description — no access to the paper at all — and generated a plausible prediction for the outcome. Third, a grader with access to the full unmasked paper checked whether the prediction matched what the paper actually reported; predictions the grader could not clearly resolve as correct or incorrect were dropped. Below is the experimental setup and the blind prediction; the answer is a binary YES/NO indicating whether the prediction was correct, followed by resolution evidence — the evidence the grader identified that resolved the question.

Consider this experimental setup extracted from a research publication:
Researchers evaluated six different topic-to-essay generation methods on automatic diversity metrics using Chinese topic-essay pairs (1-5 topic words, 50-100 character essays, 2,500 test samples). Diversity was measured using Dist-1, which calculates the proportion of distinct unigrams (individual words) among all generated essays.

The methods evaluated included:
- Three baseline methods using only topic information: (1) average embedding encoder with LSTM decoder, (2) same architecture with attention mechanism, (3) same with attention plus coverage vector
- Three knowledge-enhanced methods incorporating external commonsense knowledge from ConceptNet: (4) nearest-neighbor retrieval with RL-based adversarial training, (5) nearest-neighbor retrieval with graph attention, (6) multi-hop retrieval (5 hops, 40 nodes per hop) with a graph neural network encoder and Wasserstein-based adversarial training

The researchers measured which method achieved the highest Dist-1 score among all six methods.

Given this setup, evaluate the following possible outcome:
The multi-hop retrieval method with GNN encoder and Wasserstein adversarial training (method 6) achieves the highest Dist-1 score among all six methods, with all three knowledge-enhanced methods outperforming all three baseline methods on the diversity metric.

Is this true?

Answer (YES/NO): NO